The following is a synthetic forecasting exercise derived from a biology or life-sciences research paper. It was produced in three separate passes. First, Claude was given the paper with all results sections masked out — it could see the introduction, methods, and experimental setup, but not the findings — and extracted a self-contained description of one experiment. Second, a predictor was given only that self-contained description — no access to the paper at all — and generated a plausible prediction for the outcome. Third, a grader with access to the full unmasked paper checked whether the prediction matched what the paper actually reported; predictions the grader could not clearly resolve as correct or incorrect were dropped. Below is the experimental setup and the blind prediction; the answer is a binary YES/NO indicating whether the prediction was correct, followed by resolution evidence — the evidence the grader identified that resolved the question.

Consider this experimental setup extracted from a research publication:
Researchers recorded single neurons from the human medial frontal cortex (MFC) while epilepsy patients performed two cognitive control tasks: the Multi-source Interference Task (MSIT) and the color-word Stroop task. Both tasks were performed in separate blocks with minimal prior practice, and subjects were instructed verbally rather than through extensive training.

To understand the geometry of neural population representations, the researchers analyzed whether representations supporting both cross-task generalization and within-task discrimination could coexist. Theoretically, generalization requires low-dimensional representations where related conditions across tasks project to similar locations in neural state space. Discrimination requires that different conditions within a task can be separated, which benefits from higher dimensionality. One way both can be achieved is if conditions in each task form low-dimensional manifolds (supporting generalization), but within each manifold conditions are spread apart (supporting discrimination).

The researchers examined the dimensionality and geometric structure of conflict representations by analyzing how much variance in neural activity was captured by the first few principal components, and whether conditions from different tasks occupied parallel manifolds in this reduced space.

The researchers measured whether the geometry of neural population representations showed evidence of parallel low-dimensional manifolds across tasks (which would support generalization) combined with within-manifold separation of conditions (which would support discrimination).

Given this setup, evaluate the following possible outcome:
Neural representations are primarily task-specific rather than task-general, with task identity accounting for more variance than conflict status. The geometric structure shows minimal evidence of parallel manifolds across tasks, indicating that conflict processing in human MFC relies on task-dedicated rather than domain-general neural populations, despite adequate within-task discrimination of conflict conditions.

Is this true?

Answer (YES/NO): NO